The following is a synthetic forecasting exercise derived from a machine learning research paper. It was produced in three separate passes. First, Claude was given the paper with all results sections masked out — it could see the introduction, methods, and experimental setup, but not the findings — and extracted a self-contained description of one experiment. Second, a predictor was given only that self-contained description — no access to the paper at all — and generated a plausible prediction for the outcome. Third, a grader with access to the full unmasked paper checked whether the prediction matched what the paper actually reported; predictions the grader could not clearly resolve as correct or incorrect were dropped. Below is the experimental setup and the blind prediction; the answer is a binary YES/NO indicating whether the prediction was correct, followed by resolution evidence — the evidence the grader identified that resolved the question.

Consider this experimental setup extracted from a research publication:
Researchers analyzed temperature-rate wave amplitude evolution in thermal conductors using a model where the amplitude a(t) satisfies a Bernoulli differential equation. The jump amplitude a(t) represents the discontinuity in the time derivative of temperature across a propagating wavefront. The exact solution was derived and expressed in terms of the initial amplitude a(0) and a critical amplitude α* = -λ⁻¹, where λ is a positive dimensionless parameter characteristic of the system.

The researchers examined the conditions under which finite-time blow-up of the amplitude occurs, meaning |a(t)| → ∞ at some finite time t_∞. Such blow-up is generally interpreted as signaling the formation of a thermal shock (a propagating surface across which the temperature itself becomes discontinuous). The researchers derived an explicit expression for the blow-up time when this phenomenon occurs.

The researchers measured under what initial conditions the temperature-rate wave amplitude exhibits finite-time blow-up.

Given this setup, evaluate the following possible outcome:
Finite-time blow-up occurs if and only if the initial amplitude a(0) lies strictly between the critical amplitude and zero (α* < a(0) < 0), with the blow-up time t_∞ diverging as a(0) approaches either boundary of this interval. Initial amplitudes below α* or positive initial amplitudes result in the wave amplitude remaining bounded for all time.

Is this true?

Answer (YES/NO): NO